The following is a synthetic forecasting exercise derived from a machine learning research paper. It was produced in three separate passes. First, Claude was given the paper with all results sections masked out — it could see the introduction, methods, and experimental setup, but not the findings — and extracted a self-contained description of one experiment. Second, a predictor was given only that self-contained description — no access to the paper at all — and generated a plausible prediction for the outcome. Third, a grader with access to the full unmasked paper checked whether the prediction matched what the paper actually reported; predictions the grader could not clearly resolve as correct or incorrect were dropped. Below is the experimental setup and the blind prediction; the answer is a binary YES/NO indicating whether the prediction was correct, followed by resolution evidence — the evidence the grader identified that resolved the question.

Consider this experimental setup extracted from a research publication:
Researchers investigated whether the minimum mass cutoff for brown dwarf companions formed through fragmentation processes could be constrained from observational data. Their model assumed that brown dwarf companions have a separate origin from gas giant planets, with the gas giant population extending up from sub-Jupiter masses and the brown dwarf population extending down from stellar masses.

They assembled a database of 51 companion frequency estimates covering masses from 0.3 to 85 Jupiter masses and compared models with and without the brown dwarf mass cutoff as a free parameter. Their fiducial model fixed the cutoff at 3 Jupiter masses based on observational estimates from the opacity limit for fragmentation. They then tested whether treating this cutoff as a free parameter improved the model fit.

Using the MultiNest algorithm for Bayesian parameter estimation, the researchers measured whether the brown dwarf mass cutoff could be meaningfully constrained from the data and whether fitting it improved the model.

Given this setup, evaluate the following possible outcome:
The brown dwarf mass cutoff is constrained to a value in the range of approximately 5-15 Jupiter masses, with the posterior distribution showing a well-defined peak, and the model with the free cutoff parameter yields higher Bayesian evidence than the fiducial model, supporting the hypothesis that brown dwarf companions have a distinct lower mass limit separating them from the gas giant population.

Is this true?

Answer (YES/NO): NO